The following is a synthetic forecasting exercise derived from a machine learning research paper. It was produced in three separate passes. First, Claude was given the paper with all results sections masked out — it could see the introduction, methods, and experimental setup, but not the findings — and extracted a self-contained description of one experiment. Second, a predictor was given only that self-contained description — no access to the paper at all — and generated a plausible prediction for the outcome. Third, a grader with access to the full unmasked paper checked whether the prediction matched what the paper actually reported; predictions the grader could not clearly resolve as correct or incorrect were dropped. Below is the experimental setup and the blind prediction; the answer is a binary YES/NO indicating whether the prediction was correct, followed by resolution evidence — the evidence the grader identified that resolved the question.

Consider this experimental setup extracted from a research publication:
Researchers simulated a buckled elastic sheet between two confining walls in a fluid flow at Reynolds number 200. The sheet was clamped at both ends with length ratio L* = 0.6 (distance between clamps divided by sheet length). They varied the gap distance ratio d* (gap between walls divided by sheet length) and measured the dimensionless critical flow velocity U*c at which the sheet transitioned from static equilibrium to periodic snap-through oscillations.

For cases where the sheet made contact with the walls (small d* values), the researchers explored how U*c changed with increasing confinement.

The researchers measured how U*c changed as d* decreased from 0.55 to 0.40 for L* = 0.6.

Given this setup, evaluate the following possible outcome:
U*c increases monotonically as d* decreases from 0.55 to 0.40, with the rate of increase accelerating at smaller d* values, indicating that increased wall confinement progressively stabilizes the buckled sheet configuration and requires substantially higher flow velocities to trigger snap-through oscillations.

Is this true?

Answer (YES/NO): YES